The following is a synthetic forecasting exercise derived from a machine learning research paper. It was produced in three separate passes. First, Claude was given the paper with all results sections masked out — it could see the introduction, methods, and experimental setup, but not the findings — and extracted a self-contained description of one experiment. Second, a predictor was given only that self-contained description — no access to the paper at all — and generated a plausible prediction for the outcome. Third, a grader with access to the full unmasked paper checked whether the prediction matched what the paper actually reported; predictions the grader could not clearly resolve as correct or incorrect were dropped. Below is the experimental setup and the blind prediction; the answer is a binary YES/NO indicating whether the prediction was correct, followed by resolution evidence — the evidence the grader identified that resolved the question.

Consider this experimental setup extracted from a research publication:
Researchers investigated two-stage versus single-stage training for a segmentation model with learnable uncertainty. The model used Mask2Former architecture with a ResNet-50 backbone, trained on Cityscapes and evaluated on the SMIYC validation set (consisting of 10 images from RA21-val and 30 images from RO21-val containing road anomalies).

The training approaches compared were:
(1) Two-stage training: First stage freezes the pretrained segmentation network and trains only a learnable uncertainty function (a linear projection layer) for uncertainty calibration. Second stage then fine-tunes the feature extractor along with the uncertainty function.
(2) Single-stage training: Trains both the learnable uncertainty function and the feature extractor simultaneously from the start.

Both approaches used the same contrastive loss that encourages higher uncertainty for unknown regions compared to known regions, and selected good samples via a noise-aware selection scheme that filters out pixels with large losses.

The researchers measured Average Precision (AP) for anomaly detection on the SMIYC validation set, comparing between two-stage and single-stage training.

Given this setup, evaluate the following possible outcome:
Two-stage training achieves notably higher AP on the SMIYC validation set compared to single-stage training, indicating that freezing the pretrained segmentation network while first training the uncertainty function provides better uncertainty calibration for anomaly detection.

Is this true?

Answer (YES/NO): YES